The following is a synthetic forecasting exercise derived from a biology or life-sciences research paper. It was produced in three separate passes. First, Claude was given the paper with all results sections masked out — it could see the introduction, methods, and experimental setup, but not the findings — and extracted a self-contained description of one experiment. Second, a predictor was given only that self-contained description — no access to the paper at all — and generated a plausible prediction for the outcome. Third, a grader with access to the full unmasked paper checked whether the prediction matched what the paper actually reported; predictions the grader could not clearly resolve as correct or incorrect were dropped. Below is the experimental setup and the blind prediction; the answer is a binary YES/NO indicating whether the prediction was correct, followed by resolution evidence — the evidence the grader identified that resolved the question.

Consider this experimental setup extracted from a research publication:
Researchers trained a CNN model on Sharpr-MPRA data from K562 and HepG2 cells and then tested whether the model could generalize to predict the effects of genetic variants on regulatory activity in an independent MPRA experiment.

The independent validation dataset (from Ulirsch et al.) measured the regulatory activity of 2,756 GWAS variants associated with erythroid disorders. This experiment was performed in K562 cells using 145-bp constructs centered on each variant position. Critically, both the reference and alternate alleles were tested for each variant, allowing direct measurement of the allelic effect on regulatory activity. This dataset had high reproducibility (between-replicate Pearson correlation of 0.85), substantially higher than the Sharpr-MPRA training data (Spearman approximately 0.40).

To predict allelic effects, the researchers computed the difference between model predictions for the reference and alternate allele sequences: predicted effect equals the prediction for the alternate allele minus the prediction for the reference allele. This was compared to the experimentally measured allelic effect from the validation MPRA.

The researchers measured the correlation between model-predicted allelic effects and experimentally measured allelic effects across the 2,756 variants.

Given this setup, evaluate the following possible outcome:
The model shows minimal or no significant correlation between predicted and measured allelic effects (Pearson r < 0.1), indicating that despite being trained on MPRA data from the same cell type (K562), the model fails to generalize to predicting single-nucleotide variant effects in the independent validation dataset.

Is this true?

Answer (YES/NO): NO